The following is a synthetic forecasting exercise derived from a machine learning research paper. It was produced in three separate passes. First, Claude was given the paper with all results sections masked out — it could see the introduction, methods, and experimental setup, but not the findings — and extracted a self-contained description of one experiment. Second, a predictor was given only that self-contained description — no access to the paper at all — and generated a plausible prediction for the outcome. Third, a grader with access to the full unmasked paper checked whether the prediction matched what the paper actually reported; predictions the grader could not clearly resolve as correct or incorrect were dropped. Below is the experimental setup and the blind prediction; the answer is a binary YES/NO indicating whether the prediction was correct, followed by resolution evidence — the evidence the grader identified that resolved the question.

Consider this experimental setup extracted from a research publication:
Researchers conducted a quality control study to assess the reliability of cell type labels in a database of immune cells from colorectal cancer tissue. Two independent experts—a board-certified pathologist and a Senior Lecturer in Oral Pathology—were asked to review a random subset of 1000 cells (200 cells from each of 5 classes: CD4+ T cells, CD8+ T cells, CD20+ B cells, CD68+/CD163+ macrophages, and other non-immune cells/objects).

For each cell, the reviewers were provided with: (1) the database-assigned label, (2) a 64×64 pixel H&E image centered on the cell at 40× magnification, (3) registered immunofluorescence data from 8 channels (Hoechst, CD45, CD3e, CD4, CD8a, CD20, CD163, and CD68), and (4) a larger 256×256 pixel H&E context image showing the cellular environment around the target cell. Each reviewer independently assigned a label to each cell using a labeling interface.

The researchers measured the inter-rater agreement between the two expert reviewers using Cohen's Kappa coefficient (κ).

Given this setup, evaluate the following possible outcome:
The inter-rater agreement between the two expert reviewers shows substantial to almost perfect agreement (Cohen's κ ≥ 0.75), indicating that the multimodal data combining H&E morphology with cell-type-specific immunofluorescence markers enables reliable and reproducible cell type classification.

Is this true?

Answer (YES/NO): YES